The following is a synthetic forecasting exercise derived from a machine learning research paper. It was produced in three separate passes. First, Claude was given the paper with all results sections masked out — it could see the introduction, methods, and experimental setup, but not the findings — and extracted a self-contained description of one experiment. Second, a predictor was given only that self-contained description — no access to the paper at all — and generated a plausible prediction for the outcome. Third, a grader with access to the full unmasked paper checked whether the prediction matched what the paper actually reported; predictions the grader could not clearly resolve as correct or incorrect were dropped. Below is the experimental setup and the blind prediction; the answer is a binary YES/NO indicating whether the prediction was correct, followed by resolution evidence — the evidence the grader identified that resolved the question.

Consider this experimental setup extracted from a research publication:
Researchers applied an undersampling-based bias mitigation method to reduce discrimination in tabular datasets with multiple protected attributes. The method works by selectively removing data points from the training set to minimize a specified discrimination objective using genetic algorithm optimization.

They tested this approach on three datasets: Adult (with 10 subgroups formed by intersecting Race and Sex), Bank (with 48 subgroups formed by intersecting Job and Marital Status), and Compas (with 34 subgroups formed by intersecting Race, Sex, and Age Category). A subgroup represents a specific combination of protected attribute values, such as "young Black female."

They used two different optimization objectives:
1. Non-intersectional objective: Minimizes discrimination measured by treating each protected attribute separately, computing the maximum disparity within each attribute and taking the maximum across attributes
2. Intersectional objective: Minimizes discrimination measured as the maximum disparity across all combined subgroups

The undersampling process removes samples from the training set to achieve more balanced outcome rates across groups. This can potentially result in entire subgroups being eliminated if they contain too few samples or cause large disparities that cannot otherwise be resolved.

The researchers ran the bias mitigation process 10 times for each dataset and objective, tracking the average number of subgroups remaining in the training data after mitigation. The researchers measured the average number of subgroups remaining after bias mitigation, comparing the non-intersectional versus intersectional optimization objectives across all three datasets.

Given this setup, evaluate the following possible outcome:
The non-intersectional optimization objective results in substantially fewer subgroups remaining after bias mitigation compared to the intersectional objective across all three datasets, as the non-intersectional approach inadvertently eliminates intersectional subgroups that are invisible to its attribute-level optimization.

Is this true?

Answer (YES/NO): NO